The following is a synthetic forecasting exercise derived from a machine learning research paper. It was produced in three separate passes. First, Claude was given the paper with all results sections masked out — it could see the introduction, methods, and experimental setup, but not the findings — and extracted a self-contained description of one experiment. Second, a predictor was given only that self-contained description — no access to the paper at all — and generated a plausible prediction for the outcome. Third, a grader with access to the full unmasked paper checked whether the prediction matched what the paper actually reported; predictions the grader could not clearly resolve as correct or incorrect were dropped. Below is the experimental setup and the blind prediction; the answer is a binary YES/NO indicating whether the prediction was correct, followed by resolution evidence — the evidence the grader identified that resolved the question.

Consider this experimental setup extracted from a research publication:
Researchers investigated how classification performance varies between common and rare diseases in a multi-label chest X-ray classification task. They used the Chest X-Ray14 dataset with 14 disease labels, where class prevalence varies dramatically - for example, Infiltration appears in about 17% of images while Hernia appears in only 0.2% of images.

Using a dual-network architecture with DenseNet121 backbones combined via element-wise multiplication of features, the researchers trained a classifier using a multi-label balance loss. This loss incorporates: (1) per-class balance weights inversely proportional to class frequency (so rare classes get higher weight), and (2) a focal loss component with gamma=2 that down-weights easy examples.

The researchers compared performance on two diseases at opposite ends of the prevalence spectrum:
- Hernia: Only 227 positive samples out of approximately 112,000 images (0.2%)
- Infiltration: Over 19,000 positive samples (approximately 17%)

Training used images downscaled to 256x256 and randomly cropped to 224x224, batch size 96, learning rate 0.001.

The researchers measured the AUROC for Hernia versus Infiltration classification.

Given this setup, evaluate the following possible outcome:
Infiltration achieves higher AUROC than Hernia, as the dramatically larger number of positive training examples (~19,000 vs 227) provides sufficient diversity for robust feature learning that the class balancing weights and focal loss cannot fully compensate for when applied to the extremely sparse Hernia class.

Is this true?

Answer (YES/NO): NO